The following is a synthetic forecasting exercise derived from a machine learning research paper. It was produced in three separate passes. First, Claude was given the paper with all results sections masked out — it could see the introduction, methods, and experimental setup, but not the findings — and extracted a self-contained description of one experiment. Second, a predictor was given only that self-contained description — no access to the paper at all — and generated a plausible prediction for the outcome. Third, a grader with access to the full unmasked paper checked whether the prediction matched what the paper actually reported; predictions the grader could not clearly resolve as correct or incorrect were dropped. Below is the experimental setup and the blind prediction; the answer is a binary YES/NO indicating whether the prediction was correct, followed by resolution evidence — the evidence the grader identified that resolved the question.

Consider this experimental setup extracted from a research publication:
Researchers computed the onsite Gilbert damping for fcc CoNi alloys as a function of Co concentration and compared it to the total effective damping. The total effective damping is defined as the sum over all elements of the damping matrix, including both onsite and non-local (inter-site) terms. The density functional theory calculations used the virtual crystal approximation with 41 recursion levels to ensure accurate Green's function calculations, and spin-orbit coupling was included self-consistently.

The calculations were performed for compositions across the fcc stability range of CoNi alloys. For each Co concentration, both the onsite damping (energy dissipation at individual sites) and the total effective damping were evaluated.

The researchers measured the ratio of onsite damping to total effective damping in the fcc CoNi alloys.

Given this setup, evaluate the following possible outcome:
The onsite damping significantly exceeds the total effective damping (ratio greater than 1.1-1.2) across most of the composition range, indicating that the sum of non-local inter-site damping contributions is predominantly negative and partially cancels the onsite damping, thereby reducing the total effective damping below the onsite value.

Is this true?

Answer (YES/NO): YES